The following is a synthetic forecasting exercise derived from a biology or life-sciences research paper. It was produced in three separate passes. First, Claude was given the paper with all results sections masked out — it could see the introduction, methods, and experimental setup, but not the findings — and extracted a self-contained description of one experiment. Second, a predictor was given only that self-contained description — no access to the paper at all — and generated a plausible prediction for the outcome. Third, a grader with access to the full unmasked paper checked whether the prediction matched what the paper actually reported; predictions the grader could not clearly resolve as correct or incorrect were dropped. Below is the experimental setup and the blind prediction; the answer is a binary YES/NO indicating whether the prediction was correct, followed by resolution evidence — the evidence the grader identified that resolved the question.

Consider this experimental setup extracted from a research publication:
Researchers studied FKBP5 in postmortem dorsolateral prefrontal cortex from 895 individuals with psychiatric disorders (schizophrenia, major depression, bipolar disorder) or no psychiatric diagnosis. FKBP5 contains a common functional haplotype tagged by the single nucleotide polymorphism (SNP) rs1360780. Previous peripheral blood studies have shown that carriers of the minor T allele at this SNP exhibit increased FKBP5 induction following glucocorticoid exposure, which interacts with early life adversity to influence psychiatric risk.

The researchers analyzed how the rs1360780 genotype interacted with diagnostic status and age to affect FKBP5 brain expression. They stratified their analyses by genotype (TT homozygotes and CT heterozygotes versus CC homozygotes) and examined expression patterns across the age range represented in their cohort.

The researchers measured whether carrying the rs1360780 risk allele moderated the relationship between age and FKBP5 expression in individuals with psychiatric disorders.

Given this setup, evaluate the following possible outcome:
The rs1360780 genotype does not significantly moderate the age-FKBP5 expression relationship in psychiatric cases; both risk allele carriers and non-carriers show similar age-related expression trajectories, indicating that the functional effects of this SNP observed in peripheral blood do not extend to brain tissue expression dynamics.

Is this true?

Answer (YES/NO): NO